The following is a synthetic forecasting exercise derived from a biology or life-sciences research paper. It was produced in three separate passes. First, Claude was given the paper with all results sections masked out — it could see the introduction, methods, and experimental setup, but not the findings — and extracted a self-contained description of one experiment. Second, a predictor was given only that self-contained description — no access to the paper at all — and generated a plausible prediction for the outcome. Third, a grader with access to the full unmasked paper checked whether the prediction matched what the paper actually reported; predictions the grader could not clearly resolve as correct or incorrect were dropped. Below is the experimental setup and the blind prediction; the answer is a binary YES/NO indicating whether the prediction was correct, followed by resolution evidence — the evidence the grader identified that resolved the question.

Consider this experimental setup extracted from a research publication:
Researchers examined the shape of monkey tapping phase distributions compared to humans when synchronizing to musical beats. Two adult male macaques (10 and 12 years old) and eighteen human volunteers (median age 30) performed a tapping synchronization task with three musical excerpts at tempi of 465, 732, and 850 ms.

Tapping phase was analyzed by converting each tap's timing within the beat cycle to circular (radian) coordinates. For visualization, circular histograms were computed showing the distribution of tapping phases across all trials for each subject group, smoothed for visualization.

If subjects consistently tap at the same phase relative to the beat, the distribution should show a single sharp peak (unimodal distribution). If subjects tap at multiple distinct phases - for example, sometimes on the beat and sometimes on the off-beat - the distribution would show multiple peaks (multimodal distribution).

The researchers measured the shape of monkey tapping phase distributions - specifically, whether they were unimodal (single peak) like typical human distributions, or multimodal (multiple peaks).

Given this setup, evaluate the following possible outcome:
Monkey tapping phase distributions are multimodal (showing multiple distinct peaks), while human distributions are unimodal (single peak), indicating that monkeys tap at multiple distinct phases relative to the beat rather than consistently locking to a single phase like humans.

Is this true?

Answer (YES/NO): YES